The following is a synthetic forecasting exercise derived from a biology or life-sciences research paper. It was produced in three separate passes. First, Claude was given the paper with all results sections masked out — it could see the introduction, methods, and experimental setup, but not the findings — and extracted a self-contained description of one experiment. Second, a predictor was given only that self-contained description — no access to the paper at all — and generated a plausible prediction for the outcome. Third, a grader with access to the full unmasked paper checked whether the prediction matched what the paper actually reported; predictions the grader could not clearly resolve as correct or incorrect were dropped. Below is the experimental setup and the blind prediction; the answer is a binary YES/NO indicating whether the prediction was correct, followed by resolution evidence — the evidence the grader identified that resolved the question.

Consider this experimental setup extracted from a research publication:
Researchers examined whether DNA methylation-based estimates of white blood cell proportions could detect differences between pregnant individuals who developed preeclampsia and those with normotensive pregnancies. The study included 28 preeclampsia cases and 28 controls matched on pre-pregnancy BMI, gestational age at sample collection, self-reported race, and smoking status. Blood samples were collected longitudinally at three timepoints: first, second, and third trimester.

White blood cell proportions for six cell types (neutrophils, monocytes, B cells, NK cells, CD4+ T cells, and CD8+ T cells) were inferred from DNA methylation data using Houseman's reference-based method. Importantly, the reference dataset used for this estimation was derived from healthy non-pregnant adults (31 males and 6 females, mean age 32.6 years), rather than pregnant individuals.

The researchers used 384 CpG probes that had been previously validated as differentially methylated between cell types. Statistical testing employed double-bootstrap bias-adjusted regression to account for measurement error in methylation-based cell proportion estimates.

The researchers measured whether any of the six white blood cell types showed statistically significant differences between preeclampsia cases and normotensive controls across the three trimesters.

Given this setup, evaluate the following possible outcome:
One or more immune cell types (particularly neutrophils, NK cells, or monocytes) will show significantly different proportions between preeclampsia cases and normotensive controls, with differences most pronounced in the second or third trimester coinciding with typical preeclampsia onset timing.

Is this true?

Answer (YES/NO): NO